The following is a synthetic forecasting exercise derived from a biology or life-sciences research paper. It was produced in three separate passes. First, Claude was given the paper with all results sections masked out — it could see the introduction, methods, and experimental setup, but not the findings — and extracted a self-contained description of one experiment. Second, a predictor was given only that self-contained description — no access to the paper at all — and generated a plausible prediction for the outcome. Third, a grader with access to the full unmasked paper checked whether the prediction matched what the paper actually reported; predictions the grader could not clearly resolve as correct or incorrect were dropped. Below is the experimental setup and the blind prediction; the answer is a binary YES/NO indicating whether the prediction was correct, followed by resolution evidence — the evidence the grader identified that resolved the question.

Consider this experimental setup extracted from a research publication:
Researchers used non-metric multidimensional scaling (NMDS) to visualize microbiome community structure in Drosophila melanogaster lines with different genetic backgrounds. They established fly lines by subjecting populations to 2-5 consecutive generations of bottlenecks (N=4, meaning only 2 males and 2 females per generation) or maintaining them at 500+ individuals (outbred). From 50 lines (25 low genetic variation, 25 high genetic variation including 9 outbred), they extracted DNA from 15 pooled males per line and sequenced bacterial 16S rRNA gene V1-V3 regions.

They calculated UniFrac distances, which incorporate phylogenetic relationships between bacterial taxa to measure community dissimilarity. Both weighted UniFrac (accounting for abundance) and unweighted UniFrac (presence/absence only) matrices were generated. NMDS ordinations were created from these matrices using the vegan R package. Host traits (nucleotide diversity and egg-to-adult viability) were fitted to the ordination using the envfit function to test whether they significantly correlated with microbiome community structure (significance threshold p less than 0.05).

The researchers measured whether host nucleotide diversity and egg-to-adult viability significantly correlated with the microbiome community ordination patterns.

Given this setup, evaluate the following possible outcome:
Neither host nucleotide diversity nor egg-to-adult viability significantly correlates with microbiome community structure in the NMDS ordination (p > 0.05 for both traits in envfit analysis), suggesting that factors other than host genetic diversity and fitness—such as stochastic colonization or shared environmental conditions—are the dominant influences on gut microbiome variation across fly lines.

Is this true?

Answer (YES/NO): NO